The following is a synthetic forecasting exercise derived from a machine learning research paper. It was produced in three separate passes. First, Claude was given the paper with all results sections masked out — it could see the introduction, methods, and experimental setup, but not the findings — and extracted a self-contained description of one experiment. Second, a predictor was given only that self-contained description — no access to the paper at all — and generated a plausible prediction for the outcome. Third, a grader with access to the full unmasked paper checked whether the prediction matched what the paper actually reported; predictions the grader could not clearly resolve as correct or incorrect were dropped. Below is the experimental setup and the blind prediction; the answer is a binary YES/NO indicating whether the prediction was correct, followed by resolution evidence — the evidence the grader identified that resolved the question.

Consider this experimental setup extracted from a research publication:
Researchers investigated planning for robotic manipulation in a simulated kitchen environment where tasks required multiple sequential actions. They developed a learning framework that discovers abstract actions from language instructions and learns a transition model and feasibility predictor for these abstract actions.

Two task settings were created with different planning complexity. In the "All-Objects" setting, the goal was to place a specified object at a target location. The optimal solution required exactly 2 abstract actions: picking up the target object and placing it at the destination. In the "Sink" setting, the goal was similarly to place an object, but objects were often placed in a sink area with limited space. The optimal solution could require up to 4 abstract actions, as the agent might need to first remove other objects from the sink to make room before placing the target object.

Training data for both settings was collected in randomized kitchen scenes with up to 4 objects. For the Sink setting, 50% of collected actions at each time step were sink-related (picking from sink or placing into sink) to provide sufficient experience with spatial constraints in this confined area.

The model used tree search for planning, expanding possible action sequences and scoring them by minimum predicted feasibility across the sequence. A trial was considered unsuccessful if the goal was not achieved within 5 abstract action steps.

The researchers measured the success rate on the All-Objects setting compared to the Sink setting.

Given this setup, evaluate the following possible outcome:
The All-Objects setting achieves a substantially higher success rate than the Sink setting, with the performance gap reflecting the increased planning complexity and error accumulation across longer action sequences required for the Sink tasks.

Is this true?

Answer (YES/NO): YES